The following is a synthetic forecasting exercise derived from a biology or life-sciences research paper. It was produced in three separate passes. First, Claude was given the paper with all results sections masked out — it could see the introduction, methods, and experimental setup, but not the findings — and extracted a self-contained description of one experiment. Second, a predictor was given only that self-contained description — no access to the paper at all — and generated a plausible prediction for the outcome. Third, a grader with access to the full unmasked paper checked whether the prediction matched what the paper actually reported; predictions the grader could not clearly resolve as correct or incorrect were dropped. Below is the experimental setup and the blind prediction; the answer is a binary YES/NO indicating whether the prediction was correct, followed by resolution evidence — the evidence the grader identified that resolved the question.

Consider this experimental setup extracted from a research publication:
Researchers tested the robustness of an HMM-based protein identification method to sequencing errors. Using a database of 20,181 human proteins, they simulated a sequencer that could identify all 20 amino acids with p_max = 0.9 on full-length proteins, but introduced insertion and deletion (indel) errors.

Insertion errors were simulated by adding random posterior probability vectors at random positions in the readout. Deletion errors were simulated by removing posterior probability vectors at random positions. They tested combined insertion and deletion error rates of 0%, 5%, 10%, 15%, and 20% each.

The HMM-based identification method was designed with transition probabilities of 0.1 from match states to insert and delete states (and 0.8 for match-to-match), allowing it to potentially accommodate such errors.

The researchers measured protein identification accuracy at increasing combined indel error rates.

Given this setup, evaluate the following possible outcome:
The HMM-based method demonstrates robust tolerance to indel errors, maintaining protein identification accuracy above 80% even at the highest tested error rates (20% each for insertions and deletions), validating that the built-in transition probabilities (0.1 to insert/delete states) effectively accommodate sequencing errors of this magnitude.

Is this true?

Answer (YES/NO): YES